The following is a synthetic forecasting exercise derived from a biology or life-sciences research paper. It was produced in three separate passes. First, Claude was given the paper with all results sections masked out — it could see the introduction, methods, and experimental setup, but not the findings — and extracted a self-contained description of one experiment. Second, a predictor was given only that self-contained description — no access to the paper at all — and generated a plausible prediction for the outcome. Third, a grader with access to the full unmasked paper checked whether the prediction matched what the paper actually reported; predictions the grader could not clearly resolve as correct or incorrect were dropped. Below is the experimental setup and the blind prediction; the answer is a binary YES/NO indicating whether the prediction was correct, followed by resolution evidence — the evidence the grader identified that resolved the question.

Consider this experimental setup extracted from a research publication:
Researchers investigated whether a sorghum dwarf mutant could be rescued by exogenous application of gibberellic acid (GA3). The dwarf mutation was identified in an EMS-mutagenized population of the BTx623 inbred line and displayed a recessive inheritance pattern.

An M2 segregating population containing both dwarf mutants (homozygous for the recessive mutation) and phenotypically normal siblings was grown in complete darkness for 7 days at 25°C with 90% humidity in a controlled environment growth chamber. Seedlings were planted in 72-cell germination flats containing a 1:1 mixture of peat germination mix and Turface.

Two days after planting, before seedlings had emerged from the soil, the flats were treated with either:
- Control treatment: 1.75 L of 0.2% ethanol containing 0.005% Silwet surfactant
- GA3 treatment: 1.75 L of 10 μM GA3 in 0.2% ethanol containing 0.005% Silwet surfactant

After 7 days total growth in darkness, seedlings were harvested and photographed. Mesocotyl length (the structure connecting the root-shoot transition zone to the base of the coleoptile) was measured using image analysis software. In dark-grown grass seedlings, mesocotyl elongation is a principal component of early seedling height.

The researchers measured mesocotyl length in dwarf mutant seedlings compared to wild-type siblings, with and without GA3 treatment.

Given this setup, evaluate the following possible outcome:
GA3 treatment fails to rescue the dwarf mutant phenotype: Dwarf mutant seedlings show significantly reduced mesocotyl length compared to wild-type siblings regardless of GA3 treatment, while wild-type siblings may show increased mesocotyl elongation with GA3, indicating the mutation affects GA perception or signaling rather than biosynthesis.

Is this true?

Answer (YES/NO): NO